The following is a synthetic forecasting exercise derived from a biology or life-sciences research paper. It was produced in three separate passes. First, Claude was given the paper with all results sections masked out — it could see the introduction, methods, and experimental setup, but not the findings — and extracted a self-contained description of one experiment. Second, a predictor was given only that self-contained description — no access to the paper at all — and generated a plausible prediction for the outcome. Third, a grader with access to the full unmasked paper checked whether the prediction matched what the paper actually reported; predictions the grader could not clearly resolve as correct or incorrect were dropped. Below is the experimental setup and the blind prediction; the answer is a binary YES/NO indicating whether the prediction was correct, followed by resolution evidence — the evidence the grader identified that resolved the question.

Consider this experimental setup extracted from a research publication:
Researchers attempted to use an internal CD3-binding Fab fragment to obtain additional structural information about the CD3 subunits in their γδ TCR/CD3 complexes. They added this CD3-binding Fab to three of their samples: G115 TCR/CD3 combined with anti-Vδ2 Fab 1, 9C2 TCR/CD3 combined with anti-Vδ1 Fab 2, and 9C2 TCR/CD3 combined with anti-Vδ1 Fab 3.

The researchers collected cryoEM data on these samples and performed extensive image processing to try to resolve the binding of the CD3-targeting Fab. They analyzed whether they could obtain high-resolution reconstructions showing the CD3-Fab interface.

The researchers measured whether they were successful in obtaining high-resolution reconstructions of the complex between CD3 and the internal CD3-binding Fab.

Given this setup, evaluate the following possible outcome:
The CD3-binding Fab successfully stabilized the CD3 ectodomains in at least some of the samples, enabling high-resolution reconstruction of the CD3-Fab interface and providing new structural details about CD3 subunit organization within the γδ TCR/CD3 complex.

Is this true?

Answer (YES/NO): NO